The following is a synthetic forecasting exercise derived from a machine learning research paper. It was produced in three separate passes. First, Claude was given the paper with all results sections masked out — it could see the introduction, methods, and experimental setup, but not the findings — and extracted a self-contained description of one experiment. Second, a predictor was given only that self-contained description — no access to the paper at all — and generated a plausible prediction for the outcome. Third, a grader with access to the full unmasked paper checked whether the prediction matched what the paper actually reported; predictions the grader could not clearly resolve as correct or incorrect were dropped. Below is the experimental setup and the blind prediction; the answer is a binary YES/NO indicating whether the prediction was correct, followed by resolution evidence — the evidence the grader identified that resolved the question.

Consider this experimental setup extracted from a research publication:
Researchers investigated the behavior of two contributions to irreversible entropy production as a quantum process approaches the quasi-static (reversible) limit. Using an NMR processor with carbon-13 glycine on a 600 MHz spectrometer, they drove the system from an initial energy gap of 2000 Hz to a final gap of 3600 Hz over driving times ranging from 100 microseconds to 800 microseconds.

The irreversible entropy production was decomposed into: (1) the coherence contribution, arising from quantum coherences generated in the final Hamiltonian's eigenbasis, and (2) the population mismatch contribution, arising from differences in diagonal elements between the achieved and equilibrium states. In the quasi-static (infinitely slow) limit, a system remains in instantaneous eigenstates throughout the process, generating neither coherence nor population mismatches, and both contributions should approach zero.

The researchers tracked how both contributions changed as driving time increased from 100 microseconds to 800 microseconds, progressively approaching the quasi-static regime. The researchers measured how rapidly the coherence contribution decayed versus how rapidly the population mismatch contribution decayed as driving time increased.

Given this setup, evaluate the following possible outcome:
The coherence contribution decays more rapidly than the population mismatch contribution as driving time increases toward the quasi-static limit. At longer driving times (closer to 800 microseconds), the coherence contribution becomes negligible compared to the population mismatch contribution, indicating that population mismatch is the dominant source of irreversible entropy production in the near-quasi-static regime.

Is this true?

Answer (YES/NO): YES